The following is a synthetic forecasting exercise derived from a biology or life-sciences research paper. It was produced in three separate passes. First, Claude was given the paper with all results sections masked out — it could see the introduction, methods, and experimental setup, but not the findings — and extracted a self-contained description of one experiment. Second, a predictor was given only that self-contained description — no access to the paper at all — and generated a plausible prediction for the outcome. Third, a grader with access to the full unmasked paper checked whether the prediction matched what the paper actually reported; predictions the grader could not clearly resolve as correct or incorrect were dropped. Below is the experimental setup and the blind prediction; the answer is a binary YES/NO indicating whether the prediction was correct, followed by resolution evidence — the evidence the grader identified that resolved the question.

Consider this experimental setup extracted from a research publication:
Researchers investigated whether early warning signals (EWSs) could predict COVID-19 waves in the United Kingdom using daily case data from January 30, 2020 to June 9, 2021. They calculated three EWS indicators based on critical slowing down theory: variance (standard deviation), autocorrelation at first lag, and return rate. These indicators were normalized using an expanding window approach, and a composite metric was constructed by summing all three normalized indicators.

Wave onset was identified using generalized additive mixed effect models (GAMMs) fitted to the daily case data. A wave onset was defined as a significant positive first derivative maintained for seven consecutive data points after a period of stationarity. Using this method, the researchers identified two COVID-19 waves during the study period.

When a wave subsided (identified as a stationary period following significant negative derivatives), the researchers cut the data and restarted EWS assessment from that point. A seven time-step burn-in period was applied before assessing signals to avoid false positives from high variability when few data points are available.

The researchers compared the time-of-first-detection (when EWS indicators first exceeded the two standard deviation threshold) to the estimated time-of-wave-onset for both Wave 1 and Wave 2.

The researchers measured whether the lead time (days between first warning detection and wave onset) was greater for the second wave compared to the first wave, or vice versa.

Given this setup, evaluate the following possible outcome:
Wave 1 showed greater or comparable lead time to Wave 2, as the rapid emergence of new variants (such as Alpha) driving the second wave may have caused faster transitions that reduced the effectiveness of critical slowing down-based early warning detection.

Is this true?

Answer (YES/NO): NO